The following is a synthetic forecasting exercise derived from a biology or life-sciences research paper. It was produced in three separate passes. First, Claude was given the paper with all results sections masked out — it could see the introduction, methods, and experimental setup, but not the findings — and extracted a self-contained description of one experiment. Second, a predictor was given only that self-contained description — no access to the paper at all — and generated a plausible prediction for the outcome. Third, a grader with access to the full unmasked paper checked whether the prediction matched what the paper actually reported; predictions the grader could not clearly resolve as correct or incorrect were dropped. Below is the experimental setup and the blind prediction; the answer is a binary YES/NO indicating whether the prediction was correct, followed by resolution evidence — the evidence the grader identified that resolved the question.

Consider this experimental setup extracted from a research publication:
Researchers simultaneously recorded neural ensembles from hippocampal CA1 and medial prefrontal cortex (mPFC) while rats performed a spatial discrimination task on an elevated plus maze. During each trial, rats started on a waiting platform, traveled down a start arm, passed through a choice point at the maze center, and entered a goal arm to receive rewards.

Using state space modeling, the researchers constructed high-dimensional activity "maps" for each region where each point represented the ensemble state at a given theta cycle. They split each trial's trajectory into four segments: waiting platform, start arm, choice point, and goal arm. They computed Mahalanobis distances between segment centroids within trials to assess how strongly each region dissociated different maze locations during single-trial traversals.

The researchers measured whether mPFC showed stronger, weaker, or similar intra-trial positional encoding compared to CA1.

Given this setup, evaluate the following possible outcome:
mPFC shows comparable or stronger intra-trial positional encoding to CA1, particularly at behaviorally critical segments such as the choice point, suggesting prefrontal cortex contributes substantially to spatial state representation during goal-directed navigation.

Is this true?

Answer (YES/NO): YES